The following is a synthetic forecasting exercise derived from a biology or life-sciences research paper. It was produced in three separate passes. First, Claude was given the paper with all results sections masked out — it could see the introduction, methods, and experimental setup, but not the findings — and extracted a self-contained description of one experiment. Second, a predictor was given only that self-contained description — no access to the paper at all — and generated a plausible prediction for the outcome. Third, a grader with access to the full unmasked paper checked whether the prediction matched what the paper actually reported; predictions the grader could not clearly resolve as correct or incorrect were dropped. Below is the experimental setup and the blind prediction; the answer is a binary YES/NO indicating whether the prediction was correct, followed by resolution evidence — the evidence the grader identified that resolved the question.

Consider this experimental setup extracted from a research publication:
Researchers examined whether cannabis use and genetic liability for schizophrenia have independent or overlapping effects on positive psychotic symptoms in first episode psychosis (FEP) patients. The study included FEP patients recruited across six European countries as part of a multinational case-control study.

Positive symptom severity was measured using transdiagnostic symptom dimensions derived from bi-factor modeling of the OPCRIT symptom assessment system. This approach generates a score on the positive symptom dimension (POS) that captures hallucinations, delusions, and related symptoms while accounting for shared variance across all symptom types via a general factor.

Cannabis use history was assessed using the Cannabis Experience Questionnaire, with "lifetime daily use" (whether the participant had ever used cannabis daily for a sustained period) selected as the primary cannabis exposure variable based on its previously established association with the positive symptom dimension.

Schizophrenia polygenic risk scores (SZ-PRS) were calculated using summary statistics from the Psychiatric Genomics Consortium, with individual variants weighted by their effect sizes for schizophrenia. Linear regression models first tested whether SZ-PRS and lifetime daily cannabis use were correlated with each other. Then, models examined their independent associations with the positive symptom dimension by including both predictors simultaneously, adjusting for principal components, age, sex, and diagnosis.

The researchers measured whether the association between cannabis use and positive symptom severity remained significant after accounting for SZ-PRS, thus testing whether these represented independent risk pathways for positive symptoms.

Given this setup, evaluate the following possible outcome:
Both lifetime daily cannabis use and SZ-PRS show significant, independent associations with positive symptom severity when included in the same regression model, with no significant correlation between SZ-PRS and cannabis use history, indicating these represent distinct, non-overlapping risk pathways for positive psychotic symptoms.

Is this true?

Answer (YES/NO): YES